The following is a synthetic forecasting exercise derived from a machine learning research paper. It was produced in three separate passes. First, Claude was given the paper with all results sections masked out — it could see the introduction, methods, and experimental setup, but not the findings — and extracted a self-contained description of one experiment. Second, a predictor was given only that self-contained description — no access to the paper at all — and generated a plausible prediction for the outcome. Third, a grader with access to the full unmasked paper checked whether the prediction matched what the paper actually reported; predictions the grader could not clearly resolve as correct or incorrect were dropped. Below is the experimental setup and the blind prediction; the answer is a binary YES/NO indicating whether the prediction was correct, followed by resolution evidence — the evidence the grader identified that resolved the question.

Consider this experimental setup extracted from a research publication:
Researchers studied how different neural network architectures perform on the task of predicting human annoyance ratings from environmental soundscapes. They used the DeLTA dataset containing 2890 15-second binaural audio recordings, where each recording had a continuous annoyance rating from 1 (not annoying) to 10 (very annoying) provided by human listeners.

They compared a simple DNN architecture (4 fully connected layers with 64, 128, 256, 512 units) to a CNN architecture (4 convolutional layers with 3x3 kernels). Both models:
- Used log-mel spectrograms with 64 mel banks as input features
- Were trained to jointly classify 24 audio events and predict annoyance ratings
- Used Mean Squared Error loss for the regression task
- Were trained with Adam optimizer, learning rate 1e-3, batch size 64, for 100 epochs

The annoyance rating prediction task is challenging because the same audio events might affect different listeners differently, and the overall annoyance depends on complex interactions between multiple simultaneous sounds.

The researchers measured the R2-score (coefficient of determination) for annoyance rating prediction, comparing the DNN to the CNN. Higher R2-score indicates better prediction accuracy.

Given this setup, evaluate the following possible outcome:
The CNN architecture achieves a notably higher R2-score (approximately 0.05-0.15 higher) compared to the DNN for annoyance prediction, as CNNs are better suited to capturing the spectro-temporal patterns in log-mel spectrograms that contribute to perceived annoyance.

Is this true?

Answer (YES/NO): NO